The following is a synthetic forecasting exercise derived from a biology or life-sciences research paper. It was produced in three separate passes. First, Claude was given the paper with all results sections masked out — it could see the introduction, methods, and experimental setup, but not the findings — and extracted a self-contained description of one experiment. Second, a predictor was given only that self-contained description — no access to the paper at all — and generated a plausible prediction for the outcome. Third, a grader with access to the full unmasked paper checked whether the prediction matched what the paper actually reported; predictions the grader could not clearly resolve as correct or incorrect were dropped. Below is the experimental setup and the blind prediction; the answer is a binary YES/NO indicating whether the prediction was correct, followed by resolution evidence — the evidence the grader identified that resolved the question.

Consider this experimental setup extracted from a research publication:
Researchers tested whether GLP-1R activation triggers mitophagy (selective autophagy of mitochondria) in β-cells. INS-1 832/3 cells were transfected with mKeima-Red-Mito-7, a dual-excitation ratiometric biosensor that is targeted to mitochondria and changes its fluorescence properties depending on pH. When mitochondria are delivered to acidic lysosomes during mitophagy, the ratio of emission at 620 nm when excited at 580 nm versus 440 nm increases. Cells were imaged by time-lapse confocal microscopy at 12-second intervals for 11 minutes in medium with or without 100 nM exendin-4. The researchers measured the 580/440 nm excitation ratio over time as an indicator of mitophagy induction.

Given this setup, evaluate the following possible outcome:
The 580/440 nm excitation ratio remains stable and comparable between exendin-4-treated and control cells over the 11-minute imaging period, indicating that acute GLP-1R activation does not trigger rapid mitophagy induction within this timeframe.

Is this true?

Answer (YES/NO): NO